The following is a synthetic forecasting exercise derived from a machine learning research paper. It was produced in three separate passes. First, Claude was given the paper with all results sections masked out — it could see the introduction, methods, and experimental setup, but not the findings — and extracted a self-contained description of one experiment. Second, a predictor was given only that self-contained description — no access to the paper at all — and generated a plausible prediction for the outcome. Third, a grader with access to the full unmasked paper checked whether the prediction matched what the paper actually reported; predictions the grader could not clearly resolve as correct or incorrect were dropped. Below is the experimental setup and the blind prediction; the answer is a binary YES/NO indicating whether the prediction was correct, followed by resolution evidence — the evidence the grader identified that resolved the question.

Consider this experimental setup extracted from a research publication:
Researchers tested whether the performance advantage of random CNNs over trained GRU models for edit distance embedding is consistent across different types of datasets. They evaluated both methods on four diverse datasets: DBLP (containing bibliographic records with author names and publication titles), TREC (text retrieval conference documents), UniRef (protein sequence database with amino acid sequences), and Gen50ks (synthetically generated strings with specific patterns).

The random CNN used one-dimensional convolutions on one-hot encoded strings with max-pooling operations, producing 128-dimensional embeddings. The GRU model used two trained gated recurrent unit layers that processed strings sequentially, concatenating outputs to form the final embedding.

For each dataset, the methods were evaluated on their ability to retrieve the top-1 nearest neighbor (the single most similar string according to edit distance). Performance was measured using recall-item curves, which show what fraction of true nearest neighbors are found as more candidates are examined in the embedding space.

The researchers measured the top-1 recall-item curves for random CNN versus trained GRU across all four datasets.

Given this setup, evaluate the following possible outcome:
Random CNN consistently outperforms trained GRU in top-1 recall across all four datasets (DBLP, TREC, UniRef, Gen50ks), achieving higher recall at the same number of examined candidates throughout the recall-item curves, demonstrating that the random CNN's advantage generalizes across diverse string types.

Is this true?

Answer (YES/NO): NO